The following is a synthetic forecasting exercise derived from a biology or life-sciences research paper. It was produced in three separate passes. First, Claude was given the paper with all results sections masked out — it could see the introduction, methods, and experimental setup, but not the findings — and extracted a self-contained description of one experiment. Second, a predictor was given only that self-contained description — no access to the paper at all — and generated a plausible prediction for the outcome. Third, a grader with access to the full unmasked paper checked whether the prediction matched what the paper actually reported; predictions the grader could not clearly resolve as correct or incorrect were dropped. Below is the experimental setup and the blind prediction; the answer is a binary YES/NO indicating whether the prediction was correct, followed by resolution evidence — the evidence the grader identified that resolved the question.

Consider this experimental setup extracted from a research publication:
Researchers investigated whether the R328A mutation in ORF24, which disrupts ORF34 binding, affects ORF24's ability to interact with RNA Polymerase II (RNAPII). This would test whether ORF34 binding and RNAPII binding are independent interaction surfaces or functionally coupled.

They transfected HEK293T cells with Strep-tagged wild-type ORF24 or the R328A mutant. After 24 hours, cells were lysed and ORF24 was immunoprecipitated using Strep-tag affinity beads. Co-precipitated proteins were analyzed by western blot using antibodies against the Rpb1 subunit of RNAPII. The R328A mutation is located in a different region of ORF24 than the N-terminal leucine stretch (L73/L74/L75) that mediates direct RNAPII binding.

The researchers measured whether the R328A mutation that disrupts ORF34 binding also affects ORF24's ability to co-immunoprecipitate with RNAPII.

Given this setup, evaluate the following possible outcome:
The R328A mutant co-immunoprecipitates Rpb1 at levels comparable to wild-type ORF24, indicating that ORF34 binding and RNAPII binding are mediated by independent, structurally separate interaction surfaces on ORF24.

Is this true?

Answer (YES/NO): YES